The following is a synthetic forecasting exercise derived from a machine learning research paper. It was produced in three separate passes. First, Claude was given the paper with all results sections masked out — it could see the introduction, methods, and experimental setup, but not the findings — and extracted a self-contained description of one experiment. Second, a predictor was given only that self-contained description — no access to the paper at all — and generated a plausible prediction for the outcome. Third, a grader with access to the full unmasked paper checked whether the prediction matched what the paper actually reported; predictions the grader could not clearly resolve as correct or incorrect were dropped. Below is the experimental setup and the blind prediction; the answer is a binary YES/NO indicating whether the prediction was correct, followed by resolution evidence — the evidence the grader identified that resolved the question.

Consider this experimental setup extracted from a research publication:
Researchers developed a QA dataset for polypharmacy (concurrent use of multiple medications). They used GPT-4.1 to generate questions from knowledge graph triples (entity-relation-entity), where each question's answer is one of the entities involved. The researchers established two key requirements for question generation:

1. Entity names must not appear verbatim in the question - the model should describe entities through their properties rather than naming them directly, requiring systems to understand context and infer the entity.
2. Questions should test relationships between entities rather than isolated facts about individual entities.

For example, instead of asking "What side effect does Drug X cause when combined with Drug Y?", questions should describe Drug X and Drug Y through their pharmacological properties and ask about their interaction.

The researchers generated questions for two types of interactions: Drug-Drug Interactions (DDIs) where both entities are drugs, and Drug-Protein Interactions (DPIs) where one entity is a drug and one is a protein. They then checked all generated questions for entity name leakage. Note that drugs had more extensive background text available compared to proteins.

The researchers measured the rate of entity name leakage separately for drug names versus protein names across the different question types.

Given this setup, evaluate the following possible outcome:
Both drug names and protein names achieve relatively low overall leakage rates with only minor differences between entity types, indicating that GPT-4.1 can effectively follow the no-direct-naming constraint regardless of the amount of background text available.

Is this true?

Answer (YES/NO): NO